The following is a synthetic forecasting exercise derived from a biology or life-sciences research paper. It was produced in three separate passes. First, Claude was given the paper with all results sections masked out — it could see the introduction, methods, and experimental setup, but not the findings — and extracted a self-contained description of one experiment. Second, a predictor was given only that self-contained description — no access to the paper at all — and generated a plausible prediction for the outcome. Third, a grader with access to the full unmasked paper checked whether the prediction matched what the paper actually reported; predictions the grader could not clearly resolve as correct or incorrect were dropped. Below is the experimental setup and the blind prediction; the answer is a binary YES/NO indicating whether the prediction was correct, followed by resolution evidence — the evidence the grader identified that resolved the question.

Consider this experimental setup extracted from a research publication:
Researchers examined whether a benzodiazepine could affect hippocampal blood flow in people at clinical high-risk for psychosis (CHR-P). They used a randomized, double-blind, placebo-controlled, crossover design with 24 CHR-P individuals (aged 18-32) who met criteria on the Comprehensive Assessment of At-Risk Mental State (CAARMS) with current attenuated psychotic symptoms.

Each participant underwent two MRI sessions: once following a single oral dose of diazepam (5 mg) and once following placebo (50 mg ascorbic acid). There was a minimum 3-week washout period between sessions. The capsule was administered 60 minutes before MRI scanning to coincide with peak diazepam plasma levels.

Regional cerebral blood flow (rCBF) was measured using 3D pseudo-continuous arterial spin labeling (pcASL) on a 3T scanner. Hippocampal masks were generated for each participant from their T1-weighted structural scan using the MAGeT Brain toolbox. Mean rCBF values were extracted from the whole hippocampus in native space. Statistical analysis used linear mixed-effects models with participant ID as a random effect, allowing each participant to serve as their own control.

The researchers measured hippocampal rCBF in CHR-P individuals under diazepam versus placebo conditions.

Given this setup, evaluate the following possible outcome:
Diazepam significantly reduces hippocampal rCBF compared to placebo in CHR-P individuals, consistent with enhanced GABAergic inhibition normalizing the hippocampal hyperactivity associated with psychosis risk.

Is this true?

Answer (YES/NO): YES